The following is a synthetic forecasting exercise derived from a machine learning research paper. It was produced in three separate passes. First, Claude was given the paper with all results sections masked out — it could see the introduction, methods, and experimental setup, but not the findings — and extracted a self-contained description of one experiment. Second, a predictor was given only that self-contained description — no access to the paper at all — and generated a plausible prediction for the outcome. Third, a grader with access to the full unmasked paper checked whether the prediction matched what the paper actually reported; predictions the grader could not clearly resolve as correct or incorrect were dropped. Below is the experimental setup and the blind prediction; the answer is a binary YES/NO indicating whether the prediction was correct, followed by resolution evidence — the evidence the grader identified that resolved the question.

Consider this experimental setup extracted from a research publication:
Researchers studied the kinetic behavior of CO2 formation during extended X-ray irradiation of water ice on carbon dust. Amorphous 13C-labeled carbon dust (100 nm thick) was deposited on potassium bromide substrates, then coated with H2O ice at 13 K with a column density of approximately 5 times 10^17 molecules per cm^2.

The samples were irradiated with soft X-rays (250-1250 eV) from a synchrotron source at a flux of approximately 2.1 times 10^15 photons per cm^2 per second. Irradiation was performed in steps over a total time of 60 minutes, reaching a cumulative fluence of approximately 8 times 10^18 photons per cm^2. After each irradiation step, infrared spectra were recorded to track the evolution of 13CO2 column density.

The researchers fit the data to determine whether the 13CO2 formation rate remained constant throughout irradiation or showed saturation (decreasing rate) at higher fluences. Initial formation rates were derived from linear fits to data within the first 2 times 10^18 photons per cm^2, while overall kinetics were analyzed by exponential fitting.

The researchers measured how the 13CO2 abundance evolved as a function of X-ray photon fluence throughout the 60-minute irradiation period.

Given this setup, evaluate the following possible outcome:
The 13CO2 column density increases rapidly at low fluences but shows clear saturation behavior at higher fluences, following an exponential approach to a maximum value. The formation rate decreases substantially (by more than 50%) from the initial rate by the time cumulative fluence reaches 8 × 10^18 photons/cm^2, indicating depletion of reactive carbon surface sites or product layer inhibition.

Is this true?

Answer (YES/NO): YES